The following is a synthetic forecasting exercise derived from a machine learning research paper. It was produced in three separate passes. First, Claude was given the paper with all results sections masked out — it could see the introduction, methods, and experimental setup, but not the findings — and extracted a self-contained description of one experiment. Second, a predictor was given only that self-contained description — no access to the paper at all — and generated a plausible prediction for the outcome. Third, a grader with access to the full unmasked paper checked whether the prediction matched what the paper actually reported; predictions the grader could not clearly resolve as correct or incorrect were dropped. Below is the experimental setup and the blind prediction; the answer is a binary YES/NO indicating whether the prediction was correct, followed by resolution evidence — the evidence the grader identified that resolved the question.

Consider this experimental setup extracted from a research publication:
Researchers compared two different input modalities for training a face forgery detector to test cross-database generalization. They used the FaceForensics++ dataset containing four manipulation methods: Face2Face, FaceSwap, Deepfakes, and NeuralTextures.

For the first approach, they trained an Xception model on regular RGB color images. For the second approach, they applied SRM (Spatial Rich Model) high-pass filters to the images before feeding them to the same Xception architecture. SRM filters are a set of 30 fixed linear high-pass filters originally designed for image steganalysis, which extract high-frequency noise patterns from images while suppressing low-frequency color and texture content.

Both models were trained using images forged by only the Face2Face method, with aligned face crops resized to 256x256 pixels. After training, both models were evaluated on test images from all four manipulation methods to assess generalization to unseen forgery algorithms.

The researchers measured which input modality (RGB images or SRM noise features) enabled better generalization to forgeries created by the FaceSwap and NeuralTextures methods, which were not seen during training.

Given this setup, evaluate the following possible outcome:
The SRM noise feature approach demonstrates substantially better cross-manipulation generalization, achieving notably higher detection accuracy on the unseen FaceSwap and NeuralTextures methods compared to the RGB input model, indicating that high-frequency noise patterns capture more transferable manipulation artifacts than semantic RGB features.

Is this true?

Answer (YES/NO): YES